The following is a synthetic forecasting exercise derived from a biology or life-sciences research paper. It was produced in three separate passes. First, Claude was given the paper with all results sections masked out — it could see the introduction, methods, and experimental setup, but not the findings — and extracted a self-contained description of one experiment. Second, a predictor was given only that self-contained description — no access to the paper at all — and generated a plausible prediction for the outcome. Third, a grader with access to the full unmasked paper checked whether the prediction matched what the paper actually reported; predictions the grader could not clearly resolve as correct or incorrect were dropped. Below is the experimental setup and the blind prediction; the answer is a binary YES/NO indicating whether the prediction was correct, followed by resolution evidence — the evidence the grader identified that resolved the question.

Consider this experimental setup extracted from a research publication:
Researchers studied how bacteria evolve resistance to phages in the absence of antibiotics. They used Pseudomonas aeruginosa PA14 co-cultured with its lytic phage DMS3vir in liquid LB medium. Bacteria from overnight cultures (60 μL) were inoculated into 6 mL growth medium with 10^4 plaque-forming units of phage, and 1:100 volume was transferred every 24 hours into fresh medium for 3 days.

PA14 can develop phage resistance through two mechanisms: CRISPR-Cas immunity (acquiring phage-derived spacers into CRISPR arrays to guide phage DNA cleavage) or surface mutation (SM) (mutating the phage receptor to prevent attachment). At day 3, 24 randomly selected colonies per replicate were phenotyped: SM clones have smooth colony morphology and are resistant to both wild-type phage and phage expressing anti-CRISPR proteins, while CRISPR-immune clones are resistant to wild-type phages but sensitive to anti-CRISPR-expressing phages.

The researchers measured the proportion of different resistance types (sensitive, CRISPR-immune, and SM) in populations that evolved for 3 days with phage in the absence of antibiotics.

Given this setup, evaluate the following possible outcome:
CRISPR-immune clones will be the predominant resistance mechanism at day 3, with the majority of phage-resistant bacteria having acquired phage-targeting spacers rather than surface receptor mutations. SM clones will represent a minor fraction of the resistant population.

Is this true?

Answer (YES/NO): NO